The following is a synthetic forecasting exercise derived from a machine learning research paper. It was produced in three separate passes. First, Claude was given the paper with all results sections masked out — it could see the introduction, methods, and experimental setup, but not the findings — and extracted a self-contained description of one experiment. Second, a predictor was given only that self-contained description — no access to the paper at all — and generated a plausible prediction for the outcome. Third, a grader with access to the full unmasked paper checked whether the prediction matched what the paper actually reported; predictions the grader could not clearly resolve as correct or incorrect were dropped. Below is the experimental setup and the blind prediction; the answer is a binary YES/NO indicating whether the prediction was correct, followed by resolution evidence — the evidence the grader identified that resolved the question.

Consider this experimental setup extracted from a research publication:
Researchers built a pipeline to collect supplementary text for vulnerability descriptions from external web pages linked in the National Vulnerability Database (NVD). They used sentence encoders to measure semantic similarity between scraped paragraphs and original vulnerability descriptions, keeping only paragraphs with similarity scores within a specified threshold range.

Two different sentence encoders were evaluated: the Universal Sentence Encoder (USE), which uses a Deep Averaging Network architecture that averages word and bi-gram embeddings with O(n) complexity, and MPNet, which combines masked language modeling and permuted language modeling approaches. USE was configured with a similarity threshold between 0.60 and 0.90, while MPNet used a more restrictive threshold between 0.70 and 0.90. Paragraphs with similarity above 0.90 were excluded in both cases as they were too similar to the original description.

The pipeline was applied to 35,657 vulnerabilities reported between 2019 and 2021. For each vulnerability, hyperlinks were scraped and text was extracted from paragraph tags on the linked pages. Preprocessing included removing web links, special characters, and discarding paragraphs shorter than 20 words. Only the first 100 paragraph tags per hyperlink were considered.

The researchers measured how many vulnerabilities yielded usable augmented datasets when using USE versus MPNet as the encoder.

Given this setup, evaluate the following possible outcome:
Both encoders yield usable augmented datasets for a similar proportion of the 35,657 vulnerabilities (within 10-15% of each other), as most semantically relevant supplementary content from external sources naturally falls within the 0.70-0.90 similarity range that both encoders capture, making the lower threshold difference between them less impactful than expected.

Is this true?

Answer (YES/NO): YES